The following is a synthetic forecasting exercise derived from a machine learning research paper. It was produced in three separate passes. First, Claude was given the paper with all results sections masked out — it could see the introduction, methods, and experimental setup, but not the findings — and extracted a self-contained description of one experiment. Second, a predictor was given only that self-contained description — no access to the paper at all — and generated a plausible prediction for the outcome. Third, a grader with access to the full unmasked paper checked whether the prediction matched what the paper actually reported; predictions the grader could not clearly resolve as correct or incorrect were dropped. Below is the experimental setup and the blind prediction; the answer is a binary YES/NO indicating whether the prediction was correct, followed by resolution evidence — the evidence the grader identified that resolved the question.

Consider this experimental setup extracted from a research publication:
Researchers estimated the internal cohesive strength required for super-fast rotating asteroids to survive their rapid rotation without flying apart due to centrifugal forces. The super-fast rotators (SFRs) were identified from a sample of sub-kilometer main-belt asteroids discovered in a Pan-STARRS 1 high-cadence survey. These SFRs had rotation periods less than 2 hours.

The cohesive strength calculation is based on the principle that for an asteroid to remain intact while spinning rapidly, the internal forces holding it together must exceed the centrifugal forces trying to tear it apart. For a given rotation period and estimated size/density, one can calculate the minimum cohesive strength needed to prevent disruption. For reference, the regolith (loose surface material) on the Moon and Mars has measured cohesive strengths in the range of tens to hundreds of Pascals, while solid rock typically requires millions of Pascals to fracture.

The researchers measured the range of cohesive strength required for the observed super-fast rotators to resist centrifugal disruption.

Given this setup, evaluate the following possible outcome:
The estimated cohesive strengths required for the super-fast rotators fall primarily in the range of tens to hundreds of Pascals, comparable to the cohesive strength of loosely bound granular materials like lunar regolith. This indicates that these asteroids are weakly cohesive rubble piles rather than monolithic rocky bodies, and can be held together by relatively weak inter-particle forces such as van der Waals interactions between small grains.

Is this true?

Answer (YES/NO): NO